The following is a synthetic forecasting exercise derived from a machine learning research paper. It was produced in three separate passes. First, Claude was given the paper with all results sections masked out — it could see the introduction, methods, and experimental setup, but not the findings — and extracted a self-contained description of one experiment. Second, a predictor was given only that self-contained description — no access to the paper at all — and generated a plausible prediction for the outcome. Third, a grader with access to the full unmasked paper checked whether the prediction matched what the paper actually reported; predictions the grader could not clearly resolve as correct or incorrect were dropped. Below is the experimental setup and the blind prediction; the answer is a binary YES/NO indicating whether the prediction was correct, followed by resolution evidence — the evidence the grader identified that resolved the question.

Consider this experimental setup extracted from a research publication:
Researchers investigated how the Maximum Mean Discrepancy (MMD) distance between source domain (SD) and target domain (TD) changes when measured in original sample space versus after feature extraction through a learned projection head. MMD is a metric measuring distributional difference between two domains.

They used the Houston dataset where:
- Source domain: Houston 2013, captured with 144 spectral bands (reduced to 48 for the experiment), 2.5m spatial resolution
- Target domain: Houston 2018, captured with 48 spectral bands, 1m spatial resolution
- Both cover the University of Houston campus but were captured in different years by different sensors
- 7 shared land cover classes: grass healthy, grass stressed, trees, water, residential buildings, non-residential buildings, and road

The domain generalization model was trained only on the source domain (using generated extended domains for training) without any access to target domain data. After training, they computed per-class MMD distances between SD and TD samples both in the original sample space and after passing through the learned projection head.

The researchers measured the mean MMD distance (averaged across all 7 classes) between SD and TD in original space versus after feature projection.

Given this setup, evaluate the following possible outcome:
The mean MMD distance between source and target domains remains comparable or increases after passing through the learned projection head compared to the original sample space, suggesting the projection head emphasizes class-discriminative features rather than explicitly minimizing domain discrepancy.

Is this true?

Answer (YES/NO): NO